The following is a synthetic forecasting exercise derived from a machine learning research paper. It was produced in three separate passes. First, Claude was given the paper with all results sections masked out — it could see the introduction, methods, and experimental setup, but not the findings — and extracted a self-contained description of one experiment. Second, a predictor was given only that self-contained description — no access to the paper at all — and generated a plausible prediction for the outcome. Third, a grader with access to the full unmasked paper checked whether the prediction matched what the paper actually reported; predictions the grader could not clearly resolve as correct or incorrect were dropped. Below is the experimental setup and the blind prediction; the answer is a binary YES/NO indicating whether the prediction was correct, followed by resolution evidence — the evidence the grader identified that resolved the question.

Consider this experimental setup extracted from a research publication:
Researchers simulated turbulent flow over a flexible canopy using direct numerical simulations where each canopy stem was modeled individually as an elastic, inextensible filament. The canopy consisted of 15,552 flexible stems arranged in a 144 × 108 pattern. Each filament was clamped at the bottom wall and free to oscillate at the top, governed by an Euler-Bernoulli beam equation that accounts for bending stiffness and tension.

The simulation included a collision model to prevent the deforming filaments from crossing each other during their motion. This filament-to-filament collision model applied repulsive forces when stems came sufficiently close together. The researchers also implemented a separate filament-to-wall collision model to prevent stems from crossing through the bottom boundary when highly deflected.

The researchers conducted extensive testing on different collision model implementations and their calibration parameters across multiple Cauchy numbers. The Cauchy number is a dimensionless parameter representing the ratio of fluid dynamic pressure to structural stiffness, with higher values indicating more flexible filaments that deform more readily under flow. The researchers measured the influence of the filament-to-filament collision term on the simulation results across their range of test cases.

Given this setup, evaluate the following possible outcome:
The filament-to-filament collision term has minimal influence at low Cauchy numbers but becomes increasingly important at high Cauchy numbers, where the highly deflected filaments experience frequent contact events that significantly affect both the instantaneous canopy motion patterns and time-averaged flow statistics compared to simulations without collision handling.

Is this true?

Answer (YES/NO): NO